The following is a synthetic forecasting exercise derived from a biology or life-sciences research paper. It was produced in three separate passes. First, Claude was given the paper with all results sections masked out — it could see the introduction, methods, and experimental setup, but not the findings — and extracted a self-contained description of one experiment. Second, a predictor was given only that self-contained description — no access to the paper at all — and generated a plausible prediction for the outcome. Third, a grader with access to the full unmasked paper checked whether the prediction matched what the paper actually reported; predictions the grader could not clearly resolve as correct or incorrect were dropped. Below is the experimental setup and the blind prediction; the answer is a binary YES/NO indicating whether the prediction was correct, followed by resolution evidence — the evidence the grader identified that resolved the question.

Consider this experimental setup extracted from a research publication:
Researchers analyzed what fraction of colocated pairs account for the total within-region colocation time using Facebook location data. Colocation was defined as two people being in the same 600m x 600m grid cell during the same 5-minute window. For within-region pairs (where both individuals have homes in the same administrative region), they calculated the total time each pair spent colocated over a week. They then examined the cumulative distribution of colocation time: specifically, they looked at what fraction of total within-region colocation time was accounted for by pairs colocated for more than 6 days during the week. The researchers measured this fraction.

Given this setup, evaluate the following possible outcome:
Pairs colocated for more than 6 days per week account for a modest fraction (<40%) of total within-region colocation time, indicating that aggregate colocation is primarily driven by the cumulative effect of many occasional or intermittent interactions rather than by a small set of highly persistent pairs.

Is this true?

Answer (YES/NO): YES